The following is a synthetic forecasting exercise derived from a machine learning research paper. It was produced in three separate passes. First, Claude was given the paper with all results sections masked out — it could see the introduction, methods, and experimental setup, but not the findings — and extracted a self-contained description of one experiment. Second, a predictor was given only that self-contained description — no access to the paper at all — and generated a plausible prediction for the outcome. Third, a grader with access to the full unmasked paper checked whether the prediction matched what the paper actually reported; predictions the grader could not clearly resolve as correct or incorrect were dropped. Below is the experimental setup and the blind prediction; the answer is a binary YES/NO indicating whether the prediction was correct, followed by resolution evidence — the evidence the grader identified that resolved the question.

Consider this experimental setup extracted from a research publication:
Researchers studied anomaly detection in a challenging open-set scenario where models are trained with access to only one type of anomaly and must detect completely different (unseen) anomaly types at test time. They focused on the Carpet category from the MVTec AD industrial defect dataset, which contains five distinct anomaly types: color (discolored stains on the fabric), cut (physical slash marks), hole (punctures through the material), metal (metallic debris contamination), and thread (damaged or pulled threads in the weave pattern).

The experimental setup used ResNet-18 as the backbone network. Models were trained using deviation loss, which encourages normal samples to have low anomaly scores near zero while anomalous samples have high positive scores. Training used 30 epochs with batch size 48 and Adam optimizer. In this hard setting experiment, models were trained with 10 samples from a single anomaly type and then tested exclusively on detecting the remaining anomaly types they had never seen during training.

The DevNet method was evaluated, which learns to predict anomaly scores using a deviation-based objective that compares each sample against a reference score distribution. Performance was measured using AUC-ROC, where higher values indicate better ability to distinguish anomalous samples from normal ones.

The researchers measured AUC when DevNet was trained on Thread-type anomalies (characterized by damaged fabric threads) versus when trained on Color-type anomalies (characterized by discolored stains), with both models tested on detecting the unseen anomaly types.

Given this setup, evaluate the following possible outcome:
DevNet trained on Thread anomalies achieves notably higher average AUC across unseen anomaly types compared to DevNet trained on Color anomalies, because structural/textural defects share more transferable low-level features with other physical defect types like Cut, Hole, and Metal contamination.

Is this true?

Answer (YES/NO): YES